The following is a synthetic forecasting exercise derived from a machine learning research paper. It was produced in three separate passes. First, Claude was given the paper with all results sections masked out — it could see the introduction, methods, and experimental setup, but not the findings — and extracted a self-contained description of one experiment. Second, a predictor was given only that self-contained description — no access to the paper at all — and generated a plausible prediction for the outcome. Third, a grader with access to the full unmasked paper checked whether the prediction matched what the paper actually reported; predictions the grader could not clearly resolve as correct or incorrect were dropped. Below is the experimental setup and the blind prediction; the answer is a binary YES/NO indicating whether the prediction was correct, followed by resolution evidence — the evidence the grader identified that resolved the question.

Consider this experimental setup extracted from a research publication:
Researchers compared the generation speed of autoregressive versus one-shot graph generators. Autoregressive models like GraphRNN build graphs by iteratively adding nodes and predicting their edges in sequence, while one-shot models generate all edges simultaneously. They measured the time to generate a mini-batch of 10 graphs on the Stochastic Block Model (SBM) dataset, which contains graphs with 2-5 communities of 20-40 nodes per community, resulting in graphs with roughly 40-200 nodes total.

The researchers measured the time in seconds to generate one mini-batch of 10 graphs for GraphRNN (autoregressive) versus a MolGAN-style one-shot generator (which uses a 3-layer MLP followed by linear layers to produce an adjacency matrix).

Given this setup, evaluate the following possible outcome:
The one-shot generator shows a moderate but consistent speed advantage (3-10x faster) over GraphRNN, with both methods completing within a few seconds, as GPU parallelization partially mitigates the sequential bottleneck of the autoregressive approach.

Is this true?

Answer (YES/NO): NO